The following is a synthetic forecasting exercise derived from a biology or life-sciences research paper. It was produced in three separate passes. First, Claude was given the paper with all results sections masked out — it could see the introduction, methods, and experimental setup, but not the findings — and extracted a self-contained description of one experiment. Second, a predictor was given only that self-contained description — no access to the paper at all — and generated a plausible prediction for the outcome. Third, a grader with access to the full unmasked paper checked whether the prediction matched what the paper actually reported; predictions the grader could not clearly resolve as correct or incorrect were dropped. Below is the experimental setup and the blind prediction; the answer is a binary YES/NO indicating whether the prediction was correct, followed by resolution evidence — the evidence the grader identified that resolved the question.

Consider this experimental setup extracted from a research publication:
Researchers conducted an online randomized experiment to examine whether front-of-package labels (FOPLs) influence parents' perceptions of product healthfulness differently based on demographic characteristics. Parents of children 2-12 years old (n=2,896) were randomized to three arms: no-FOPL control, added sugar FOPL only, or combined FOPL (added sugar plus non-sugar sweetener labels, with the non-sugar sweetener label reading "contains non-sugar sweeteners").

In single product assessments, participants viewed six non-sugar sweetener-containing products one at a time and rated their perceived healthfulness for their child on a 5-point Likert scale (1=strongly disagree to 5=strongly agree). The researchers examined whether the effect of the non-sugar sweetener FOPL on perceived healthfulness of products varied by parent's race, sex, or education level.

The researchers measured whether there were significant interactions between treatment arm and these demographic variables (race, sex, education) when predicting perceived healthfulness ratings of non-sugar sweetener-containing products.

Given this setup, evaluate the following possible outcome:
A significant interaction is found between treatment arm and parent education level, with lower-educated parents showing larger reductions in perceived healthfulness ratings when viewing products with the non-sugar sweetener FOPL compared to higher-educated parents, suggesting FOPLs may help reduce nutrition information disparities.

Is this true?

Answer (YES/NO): NO